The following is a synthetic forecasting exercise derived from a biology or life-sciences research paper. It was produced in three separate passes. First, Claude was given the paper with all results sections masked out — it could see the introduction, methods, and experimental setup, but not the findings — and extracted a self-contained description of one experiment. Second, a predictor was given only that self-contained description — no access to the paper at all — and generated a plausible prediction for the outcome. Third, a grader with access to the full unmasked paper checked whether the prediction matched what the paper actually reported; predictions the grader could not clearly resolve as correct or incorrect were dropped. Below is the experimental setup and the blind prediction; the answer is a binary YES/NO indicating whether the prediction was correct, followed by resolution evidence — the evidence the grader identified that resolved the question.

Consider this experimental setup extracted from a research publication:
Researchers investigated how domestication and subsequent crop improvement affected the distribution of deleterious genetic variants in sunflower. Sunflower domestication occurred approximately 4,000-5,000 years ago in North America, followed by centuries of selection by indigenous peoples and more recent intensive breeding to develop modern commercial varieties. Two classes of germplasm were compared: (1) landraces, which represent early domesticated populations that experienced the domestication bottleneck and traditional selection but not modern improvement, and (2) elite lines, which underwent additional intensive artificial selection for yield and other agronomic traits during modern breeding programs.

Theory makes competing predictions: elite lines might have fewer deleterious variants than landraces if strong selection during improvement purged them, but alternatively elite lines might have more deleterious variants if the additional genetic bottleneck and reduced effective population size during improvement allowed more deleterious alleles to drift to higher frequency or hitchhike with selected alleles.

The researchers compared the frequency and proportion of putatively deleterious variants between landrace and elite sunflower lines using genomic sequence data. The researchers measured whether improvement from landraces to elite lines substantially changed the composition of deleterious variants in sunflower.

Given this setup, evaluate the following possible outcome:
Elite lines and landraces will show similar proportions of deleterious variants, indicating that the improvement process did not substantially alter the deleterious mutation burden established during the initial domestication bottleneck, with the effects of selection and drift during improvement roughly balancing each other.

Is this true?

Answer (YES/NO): YES